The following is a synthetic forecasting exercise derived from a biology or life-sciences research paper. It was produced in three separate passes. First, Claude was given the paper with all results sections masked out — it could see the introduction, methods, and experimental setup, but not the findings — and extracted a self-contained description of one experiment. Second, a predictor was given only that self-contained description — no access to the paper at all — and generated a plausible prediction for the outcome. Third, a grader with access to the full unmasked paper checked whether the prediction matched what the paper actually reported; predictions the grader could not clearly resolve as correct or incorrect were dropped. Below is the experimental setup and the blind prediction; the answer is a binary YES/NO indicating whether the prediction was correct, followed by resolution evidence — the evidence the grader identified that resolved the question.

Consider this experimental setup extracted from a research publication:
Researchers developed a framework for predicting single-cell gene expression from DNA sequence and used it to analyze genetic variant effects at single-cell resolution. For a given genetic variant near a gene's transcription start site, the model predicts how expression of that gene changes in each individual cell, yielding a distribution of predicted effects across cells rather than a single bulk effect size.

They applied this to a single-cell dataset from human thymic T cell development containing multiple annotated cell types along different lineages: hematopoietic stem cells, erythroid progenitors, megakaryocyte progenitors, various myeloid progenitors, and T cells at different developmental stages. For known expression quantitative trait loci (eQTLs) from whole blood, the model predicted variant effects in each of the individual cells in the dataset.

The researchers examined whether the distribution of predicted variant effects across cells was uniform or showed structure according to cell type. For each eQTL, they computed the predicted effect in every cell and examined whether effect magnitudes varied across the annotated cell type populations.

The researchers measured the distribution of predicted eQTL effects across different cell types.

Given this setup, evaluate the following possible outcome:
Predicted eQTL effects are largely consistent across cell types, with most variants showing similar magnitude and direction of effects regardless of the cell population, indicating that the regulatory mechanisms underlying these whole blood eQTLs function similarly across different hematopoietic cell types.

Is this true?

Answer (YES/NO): NO